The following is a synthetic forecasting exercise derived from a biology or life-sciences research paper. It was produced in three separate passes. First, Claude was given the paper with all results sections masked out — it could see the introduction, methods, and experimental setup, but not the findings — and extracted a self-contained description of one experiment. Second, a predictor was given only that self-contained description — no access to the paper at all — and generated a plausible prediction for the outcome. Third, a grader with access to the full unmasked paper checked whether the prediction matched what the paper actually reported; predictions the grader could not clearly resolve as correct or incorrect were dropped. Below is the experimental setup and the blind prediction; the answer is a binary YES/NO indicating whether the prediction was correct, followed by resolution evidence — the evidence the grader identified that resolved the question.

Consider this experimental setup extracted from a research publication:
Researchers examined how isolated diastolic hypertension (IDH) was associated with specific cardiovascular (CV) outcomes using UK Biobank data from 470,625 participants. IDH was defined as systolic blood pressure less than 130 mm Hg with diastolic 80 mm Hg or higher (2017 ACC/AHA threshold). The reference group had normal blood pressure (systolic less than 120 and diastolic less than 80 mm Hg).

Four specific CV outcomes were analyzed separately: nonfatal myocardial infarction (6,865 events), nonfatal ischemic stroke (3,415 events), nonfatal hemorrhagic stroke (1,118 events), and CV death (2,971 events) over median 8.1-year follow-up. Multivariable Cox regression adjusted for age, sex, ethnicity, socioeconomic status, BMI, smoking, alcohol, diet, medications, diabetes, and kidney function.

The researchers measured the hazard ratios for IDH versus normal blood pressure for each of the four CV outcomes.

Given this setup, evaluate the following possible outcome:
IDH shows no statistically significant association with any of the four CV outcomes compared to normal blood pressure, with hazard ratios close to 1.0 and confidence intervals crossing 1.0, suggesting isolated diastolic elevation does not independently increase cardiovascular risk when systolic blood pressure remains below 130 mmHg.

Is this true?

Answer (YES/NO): NO